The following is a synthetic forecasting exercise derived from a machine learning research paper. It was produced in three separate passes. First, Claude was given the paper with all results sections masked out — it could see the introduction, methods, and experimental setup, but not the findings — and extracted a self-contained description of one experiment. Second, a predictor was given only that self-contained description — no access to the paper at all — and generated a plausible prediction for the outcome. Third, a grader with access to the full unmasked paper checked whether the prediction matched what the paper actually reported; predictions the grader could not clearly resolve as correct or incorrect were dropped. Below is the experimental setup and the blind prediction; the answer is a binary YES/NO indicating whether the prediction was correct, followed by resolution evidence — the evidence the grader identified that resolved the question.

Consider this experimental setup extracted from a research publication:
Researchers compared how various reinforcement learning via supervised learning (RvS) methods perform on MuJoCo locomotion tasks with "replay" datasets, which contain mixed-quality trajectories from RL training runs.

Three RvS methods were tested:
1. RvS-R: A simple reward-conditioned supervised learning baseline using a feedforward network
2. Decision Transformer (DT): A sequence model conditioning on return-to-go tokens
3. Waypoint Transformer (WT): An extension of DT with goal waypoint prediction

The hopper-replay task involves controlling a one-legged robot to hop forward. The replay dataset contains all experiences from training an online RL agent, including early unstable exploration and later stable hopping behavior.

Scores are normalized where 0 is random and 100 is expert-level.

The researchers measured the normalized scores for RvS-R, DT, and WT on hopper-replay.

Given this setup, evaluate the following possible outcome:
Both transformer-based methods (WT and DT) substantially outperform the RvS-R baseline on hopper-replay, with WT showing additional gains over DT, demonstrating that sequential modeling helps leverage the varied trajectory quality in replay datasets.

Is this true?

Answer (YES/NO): NO